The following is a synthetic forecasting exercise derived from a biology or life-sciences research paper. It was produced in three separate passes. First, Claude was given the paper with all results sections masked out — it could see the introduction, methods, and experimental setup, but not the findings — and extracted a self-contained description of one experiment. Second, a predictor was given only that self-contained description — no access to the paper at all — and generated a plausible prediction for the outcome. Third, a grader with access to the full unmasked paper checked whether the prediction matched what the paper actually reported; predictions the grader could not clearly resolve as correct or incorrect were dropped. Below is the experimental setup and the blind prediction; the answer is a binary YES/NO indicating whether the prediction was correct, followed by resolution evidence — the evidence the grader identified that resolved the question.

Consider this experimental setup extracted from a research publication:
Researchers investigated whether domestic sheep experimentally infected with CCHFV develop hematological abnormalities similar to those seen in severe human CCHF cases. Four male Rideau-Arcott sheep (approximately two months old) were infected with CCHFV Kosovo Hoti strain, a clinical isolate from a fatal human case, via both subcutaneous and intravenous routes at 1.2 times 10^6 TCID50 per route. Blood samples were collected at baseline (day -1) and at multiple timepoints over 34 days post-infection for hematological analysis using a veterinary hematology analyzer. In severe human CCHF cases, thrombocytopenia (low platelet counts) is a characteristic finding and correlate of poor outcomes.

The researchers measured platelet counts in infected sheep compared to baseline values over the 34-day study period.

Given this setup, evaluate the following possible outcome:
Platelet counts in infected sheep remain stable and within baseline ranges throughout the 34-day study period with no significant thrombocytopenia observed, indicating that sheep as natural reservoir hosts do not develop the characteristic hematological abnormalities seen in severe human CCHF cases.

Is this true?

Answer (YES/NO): YES